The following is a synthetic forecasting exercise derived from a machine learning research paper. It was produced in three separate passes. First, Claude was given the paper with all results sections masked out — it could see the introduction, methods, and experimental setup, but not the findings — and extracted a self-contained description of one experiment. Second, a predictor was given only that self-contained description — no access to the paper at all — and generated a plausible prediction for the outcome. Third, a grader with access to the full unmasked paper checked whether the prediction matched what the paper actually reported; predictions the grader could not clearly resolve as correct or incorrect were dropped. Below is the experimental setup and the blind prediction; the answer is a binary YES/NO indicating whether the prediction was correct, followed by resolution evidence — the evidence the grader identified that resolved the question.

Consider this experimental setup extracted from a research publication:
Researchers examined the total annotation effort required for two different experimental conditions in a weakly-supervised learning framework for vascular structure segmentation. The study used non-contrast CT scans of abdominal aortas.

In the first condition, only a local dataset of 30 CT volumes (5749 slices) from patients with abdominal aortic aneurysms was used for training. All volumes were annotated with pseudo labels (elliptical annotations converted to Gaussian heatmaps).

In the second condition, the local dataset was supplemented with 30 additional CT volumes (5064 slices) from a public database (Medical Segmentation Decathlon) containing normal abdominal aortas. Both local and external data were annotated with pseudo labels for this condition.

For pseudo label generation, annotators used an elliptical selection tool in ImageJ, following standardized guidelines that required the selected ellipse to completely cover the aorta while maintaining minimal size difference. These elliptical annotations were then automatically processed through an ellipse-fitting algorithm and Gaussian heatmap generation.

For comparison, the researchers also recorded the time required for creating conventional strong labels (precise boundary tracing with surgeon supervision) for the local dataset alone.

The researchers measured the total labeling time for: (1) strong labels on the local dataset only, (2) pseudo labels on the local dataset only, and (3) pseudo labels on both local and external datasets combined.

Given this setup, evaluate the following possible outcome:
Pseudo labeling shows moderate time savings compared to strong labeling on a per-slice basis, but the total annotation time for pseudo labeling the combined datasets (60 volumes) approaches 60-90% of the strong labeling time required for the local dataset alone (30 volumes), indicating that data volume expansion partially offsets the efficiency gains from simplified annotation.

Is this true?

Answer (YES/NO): NO